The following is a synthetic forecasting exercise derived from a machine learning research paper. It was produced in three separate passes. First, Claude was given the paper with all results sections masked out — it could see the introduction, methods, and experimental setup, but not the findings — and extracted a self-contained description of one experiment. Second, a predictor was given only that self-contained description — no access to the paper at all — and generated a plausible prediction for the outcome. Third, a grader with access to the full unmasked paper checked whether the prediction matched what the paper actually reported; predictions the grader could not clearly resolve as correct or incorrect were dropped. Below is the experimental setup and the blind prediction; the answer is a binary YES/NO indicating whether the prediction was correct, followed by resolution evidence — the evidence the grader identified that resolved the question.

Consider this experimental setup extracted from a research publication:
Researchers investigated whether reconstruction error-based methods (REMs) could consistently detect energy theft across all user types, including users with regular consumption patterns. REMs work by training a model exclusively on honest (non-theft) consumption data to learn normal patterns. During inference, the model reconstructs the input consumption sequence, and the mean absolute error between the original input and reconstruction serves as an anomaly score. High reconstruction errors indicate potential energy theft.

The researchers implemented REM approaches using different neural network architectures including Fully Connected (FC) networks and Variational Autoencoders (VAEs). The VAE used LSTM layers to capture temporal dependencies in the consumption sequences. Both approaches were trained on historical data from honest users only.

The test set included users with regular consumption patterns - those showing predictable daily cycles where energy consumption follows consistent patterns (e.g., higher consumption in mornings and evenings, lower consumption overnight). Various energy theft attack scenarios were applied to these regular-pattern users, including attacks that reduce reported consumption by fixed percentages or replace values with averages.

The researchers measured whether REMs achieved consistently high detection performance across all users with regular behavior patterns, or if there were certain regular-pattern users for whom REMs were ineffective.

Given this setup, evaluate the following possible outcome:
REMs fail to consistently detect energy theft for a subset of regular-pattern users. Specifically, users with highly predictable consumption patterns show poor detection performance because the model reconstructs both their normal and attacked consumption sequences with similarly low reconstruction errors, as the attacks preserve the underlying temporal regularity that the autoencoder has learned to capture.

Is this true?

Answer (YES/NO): NO